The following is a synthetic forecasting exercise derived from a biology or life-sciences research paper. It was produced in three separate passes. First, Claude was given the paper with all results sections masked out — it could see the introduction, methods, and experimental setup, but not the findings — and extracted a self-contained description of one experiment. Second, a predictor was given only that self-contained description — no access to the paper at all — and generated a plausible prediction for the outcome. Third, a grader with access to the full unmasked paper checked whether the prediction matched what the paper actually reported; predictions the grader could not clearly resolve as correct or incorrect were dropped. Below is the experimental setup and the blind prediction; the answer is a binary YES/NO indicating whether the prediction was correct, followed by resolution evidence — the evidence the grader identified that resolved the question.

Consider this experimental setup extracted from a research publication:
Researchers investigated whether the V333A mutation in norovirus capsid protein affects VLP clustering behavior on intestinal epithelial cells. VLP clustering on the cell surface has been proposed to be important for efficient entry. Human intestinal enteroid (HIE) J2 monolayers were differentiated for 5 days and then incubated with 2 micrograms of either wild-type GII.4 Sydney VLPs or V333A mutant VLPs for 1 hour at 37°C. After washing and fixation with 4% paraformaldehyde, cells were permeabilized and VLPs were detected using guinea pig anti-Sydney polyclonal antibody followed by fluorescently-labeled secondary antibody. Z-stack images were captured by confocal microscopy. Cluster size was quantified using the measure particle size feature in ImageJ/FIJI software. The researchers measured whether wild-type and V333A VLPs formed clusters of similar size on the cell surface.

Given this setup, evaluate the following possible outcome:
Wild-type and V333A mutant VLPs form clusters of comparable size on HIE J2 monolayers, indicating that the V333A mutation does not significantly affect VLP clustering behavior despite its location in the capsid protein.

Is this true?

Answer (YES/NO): NO